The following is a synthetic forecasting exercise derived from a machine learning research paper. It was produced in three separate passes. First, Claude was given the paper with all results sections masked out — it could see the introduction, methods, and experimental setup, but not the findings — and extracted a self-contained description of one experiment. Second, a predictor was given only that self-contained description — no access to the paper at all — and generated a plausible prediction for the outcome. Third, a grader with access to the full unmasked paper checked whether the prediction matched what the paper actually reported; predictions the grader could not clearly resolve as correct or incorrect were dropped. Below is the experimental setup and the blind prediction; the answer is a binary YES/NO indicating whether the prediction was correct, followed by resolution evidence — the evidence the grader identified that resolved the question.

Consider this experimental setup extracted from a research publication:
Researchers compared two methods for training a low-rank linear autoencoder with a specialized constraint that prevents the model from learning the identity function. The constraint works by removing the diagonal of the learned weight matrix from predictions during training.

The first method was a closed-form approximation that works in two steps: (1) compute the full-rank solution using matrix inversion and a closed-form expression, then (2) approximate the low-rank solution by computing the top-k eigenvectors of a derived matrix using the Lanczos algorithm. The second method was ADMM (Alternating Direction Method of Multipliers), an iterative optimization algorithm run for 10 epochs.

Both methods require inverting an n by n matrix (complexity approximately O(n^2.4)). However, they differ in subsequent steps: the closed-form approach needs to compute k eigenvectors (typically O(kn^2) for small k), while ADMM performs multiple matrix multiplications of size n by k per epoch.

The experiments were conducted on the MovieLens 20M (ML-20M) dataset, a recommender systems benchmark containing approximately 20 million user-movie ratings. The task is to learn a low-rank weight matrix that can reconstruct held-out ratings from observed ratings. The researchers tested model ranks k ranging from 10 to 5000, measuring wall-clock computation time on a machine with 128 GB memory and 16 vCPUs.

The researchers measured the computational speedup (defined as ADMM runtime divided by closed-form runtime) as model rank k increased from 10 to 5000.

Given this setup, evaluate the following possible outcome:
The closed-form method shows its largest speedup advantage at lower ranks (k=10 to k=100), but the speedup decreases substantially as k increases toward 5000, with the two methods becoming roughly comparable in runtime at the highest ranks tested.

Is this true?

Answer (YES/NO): NO